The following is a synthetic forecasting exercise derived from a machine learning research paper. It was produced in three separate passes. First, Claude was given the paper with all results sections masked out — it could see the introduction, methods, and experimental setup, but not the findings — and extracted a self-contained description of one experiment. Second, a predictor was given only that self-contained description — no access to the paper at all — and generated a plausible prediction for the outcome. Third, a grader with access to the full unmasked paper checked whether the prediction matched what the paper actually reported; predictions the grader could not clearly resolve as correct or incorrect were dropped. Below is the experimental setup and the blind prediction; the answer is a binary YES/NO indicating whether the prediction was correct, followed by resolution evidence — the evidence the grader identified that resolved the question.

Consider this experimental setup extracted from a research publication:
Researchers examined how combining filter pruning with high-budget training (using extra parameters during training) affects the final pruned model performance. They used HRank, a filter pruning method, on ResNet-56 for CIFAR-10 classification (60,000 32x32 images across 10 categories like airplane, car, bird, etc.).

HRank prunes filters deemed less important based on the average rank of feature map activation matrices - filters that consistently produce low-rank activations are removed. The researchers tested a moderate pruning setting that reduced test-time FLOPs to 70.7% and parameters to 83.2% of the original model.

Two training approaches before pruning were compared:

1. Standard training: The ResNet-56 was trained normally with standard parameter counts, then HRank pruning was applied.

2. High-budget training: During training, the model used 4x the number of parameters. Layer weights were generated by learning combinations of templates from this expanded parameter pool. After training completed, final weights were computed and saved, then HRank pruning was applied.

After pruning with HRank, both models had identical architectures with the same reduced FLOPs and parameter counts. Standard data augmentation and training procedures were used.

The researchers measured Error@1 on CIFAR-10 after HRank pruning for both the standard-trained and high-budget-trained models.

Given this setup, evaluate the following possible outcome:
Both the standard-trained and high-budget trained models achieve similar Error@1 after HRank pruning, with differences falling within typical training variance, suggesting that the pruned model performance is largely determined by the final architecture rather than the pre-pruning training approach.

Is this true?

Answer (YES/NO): NO